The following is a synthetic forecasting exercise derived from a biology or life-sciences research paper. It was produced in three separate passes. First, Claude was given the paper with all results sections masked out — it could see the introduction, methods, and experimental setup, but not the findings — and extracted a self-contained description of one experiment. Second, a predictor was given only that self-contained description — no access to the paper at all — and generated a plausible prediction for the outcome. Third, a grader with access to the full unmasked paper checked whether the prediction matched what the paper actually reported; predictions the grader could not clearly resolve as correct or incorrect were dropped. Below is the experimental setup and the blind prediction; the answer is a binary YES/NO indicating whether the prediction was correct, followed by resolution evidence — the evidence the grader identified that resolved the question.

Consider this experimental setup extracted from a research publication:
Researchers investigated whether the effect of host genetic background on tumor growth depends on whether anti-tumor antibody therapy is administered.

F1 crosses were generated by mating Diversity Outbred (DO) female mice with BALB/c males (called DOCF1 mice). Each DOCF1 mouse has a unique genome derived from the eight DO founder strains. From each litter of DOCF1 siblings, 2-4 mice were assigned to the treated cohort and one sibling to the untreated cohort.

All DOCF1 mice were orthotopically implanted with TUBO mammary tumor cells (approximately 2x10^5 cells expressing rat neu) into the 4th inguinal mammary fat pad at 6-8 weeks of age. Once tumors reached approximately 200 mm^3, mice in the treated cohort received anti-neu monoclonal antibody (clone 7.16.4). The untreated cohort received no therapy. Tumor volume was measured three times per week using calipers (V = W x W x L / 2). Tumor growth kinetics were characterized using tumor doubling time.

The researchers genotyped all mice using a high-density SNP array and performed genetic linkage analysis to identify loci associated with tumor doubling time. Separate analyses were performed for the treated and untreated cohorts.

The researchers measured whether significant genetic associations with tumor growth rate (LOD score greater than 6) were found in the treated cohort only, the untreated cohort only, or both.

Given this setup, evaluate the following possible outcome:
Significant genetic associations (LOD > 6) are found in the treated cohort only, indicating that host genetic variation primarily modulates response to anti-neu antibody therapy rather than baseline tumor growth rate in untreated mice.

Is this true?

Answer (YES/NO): YES